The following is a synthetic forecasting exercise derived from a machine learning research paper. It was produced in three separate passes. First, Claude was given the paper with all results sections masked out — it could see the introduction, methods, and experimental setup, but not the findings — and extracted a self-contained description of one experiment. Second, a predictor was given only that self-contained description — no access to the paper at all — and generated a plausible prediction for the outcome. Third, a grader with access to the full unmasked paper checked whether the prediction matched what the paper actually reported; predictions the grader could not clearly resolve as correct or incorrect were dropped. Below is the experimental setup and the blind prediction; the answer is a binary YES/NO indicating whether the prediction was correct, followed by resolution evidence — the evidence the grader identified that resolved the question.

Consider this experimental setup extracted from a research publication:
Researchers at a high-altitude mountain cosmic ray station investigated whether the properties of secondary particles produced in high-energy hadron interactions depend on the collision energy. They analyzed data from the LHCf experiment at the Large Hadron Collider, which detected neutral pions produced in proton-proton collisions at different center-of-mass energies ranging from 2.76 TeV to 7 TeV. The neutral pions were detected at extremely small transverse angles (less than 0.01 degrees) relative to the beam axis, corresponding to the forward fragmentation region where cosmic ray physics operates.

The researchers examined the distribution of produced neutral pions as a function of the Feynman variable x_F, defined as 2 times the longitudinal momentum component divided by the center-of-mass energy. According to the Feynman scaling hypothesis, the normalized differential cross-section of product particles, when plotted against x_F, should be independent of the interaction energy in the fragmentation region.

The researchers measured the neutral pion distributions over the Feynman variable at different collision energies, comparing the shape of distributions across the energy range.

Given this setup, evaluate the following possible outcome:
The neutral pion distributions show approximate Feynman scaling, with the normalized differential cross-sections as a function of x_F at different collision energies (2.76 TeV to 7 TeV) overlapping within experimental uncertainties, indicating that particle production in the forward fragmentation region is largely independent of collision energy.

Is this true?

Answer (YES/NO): YES